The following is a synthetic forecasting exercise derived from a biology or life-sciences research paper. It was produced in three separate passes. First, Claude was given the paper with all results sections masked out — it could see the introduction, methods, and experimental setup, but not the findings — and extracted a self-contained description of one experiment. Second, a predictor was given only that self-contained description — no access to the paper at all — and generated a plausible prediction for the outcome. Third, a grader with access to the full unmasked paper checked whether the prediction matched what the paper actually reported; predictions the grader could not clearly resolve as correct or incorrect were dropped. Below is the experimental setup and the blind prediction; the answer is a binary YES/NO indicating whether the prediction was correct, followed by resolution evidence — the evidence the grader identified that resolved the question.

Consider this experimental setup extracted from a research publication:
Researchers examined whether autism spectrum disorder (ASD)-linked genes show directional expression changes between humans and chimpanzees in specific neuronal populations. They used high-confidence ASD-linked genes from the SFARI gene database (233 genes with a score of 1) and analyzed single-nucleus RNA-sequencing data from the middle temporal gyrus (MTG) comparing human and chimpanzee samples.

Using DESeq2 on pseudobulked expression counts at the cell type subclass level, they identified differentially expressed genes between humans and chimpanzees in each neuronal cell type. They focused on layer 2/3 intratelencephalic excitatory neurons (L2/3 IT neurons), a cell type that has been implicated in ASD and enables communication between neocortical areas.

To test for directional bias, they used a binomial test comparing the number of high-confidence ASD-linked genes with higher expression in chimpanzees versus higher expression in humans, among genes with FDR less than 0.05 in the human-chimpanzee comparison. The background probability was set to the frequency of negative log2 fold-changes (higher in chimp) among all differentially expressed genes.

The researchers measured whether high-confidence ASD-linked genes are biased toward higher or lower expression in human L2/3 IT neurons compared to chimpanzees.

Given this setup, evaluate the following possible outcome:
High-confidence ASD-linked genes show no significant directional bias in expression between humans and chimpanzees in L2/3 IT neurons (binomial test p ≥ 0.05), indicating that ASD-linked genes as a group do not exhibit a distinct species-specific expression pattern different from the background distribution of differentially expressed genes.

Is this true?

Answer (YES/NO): NO